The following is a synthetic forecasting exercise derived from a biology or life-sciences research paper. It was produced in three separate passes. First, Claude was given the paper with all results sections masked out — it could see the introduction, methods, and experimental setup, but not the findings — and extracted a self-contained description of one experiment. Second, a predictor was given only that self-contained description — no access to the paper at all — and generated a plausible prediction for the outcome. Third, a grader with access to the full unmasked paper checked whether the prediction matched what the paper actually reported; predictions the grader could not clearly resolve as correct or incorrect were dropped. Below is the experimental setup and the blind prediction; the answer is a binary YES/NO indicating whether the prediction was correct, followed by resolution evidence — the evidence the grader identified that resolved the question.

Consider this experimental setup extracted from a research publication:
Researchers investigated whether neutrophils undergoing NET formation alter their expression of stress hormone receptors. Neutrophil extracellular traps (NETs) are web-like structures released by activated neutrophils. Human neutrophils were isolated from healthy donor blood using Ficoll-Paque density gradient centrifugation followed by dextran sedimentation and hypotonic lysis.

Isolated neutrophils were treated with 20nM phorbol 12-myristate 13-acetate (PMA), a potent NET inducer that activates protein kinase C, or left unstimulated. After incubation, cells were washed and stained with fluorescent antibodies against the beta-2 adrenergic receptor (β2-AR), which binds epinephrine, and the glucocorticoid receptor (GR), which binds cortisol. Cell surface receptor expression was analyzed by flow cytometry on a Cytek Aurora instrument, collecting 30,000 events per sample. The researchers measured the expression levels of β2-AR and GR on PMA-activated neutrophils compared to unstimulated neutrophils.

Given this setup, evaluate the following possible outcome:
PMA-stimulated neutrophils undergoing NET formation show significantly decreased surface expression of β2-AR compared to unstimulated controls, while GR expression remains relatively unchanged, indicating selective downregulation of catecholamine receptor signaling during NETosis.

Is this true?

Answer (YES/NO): NO